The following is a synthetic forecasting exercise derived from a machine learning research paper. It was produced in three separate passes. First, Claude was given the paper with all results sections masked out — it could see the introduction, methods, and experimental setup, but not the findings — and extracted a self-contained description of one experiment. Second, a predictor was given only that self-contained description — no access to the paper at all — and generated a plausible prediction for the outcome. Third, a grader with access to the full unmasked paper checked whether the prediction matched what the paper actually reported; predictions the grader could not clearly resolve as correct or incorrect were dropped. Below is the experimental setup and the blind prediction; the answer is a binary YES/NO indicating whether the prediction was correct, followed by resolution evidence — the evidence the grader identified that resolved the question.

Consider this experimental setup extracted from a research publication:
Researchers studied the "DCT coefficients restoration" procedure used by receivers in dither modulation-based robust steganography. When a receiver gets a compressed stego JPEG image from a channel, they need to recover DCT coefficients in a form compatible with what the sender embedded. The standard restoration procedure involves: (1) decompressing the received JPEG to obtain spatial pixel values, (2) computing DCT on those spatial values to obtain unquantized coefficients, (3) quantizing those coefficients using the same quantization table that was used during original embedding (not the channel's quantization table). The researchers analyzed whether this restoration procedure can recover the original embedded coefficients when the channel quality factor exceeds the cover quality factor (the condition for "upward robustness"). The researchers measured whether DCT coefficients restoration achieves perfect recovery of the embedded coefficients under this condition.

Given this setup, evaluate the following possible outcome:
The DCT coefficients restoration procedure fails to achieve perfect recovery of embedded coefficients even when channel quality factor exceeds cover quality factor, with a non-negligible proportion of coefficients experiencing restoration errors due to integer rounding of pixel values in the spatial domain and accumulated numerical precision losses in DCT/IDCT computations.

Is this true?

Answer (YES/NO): NO